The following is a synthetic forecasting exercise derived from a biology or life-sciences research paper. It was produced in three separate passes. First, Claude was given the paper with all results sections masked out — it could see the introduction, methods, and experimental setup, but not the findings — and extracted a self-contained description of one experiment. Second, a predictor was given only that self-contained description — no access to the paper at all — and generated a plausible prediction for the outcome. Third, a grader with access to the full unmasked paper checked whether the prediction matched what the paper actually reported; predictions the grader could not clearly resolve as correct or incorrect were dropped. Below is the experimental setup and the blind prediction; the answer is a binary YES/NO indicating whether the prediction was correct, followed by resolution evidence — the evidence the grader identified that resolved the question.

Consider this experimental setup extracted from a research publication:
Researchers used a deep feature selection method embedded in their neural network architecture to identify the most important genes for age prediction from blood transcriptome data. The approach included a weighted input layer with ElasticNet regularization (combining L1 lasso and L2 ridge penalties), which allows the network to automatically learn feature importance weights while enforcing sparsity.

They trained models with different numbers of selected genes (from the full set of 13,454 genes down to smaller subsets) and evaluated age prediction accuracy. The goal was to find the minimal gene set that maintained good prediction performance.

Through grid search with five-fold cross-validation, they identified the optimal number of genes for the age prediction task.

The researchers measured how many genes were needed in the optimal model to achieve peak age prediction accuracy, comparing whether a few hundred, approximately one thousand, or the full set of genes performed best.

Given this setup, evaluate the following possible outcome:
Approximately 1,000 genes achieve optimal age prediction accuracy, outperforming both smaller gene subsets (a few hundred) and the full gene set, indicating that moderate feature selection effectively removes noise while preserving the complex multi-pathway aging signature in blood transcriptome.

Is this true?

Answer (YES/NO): YES